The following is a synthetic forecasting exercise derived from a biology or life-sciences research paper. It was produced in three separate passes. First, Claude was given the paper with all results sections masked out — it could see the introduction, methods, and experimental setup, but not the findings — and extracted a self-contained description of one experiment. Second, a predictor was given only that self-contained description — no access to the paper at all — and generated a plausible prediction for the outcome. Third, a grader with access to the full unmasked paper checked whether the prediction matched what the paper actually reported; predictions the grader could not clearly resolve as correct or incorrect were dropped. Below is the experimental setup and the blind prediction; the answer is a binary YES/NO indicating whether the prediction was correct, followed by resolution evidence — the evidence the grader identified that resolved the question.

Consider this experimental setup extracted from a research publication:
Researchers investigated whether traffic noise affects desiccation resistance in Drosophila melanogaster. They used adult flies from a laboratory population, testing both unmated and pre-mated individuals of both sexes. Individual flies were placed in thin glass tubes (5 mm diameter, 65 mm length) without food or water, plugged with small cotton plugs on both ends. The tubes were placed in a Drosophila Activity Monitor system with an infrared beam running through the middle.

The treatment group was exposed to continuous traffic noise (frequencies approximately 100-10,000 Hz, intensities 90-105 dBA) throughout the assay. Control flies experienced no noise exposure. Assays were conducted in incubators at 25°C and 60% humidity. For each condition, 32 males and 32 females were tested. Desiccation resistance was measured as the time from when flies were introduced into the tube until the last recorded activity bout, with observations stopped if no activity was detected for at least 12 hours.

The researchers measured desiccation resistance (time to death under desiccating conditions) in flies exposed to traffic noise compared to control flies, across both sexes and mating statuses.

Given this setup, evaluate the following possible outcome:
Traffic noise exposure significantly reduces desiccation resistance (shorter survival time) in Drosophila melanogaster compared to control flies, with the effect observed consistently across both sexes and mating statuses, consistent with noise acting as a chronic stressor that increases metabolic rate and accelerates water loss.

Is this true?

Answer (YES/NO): NO